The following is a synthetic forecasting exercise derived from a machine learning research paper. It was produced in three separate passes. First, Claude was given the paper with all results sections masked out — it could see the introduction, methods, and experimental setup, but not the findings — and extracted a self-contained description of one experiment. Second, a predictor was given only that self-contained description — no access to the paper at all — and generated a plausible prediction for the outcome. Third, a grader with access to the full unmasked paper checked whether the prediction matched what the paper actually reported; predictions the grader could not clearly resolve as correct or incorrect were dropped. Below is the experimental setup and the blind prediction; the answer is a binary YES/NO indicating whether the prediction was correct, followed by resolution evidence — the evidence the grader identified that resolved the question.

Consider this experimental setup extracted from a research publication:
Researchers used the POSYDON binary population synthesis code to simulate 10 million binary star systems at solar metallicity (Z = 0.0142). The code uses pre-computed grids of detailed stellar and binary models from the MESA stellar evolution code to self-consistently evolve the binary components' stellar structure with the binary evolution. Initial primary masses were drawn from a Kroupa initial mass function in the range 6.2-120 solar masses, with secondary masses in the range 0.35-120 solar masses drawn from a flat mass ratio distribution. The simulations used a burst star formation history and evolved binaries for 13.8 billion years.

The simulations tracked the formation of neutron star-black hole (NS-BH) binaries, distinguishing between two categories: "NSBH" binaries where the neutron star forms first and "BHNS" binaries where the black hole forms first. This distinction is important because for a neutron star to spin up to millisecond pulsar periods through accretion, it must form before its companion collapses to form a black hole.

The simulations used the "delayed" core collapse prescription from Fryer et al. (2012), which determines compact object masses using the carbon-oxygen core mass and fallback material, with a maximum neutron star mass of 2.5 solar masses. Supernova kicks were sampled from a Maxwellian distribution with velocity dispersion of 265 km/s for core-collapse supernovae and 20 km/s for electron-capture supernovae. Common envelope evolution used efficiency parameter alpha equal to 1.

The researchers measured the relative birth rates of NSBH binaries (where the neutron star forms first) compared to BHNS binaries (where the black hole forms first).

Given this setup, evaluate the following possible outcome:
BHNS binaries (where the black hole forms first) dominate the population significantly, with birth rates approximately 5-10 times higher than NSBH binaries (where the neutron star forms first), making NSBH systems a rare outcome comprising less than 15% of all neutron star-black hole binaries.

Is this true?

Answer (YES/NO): NO